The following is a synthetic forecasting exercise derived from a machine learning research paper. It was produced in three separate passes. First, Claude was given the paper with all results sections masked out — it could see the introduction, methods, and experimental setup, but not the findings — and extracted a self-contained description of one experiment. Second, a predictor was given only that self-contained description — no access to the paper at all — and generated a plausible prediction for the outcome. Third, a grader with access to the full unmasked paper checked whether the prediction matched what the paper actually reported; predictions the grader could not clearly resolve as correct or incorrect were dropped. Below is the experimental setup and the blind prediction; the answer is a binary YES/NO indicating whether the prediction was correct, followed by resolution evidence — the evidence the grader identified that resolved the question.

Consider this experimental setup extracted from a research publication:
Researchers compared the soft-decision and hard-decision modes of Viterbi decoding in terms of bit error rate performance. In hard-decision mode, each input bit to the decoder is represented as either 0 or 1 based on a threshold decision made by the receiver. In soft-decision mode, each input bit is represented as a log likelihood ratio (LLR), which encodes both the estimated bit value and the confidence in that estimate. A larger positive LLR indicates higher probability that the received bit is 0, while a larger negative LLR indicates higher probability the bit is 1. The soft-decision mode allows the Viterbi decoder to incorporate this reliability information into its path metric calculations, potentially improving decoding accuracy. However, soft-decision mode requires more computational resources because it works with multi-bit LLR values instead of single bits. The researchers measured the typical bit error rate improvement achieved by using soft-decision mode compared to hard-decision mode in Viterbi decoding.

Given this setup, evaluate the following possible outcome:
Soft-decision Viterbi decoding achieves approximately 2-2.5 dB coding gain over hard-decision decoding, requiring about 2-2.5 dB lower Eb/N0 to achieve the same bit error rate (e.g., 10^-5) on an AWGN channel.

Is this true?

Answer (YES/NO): YES